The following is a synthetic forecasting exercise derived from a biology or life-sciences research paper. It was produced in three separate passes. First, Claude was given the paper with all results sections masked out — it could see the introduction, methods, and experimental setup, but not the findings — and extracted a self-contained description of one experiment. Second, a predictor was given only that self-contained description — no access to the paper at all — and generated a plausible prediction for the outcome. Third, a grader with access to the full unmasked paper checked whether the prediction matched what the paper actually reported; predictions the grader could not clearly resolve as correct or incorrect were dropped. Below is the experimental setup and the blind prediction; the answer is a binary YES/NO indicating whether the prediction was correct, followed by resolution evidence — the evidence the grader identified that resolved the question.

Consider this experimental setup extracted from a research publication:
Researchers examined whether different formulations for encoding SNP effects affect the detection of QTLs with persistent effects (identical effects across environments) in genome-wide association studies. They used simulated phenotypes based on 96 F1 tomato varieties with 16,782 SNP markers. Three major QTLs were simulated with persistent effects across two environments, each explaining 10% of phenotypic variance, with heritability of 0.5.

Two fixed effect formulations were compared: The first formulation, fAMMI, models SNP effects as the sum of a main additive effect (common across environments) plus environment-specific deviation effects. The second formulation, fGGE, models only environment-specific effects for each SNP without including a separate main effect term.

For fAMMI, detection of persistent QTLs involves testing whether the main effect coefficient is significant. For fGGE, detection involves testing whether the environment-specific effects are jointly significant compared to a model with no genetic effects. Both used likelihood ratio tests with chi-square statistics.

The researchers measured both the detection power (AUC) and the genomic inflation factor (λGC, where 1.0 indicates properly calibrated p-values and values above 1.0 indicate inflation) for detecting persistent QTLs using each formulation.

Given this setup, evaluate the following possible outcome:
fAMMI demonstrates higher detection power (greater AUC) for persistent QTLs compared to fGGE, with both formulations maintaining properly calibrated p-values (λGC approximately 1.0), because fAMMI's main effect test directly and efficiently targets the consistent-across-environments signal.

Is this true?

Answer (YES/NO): NO